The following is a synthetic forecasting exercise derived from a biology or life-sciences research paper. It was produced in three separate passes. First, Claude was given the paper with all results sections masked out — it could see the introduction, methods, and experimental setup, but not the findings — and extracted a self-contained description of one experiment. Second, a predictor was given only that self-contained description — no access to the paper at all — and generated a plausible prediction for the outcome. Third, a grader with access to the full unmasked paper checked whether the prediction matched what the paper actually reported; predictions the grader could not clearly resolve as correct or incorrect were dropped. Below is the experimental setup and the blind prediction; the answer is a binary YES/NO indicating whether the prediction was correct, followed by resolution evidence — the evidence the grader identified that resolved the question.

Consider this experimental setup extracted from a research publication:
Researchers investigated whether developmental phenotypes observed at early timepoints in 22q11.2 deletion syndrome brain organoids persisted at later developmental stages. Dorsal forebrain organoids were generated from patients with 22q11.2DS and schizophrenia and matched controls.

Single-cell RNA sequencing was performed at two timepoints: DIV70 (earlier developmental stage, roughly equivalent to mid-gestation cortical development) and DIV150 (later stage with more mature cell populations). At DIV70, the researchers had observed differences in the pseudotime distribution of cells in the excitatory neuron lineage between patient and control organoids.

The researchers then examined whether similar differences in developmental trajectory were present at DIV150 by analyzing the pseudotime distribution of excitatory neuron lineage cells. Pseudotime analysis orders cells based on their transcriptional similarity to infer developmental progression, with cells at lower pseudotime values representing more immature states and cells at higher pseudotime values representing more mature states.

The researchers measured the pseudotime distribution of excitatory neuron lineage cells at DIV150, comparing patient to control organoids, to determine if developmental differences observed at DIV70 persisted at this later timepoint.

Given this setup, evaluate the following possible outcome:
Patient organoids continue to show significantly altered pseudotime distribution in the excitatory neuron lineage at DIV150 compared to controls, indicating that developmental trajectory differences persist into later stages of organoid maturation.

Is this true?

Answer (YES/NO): YES